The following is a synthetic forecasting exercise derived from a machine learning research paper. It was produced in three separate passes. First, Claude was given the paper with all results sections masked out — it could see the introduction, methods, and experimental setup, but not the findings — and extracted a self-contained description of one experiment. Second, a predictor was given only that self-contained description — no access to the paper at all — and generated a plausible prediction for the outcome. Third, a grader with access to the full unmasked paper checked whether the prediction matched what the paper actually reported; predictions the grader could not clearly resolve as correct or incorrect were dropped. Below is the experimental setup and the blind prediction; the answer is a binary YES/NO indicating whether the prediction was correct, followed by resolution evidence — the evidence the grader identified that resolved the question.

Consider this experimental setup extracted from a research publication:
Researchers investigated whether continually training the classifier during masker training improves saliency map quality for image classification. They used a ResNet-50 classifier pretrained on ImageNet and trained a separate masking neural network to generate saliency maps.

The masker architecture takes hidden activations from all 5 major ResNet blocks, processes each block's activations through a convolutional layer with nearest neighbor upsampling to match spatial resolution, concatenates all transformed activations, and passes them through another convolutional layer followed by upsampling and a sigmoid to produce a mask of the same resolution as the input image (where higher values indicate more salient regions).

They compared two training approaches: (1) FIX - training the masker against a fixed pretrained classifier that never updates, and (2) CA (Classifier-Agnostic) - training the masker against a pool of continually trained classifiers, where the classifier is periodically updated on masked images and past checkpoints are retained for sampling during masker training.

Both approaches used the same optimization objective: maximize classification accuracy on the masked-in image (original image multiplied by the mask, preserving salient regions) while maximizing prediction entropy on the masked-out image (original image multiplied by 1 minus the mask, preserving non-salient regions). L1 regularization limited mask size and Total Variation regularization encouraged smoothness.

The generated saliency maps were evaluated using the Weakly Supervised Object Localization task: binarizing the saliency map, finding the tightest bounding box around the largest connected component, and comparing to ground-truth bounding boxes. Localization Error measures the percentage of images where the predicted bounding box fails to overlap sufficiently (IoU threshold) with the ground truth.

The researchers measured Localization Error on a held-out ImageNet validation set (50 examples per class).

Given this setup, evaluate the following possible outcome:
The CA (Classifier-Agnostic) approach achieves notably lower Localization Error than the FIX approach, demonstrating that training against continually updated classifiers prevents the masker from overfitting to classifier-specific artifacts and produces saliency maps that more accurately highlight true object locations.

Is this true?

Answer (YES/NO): YES